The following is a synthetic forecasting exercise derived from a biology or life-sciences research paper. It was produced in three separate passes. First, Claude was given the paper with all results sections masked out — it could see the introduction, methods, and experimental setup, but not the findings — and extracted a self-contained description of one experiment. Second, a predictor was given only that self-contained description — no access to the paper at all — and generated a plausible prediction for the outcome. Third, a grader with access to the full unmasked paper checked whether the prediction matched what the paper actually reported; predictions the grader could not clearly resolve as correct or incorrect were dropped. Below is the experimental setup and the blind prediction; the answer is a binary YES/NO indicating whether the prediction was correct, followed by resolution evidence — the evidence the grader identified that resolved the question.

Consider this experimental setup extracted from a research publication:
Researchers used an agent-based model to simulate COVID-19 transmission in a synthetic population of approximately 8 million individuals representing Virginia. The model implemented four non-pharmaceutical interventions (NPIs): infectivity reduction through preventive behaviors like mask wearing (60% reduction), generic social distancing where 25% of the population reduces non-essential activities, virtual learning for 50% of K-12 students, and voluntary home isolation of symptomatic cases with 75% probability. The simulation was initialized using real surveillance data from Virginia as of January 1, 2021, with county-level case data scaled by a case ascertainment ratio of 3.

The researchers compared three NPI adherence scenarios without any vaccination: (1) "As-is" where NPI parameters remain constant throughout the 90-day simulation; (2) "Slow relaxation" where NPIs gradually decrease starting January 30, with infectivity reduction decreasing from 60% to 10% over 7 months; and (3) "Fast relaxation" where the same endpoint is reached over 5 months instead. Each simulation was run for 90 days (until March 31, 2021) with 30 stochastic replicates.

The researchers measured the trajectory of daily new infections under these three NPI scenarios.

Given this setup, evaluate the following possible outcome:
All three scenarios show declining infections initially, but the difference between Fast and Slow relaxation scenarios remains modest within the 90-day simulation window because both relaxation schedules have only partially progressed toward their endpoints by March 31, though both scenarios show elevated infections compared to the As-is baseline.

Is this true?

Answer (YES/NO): NO